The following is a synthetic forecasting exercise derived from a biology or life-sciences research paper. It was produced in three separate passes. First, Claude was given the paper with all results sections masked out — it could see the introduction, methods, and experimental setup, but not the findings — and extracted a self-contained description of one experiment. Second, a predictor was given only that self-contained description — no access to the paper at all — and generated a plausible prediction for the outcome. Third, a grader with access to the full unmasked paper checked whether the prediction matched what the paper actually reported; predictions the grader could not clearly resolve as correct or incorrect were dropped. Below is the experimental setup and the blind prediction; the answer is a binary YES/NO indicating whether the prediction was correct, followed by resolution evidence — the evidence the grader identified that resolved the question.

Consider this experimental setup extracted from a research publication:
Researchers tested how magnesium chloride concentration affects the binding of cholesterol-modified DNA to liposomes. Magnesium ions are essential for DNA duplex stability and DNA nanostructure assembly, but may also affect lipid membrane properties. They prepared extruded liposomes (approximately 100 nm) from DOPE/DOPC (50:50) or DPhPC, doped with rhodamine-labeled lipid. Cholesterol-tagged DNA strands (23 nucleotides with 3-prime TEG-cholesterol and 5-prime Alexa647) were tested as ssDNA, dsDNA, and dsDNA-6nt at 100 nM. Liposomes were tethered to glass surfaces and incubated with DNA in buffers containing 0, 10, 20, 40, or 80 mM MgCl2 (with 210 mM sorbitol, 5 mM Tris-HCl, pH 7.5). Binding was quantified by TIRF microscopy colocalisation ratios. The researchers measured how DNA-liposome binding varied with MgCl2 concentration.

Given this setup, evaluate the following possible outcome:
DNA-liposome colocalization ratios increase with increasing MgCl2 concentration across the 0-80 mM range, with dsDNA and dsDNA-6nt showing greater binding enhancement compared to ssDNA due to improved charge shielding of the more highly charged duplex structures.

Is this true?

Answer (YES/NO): NO